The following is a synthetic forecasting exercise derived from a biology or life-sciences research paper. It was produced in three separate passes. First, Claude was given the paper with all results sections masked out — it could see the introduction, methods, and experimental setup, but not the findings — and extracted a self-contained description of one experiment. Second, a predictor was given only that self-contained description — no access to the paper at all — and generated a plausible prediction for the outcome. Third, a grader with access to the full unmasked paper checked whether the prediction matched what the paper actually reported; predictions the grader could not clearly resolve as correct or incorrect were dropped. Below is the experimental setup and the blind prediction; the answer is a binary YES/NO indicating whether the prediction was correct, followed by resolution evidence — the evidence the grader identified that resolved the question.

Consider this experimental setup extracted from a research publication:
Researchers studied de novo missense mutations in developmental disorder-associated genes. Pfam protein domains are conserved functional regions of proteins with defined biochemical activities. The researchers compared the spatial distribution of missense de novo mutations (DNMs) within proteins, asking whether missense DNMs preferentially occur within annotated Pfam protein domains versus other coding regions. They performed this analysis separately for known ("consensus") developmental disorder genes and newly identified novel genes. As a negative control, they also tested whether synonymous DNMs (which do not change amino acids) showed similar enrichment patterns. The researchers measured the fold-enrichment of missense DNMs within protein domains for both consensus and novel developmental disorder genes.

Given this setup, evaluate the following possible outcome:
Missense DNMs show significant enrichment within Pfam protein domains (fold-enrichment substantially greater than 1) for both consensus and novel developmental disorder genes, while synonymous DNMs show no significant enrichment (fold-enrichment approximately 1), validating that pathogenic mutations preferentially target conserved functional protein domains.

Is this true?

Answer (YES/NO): YES